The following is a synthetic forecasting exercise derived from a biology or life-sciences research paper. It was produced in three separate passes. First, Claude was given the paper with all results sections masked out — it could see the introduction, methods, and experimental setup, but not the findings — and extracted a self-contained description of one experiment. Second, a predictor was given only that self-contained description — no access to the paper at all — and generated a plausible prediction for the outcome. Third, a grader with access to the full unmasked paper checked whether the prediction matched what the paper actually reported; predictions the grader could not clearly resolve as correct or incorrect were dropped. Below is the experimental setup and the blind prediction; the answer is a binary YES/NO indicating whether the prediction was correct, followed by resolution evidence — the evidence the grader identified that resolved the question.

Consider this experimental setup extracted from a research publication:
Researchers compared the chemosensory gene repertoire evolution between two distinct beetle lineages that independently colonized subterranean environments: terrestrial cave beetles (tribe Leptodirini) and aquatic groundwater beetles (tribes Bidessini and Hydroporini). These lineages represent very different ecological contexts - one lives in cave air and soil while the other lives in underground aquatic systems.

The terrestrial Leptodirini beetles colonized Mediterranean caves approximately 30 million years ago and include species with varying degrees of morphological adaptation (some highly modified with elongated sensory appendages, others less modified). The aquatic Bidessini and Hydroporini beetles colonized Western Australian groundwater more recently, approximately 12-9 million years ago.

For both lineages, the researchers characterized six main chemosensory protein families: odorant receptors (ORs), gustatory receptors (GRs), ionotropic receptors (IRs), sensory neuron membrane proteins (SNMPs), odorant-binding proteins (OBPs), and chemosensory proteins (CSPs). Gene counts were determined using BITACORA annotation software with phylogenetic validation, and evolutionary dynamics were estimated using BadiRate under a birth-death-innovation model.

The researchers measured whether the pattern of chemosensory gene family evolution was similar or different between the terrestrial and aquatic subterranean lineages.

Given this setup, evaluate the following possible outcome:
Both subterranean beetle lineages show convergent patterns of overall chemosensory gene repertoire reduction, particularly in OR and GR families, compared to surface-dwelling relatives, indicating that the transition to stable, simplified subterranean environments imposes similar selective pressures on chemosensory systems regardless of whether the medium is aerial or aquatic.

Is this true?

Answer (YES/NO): NO